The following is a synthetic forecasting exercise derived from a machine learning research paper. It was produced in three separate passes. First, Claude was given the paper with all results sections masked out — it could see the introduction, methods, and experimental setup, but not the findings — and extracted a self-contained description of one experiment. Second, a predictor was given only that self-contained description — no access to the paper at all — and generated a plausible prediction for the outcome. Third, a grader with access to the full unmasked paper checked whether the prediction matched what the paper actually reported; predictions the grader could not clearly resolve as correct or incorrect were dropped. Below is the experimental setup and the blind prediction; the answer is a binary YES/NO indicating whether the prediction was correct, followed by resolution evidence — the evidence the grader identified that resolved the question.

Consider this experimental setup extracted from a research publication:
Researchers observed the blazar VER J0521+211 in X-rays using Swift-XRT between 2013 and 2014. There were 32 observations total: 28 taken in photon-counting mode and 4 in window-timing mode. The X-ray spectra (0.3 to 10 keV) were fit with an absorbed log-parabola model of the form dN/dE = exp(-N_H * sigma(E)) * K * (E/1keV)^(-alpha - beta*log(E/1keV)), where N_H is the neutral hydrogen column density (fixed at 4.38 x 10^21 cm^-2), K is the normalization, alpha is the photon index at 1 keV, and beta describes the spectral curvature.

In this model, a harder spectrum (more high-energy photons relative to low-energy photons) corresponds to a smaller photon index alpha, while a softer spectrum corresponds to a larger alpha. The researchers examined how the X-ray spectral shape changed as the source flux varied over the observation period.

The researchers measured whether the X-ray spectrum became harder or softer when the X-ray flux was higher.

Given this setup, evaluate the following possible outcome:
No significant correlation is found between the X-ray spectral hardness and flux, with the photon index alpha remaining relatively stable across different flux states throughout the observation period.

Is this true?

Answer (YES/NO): NO